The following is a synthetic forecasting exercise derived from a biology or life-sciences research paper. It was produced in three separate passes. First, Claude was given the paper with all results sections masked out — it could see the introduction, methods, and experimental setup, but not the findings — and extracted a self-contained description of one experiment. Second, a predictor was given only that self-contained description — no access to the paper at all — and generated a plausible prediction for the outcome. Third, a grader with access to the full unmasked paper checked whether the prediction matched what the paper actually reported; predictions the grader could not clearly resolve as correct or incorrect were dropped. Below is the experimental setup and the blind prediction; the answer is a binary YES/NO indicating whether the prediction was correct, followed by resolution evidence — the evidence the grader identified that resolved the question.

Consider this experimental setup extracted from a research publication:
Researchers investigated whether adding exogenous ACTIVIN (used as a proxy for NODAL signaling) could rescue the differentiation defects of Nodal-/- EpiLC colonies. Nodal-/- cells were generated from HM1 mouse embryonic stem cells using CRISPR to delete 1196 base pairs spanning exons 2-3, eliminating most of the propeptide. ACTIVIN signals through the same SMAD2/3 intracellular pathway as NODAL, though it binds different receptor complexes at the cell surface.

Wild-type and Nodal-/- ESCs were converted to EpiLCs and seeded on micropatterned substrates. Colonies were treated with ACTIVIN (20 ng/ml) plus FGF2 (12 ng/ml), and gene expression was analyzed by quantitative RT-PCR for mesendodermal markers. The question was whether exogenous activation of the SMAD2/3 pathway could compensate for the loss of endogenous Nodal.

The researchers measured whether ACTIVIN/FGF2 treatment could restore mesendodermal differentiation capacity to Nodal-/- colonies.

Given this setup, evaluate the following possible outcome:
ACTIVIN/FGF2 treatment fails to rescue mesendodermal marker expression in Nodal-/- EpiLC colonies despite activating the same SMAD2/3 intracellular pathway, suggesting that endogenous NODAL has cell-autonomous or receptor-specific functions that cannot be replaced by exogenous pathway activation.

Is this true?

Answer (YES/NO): NO